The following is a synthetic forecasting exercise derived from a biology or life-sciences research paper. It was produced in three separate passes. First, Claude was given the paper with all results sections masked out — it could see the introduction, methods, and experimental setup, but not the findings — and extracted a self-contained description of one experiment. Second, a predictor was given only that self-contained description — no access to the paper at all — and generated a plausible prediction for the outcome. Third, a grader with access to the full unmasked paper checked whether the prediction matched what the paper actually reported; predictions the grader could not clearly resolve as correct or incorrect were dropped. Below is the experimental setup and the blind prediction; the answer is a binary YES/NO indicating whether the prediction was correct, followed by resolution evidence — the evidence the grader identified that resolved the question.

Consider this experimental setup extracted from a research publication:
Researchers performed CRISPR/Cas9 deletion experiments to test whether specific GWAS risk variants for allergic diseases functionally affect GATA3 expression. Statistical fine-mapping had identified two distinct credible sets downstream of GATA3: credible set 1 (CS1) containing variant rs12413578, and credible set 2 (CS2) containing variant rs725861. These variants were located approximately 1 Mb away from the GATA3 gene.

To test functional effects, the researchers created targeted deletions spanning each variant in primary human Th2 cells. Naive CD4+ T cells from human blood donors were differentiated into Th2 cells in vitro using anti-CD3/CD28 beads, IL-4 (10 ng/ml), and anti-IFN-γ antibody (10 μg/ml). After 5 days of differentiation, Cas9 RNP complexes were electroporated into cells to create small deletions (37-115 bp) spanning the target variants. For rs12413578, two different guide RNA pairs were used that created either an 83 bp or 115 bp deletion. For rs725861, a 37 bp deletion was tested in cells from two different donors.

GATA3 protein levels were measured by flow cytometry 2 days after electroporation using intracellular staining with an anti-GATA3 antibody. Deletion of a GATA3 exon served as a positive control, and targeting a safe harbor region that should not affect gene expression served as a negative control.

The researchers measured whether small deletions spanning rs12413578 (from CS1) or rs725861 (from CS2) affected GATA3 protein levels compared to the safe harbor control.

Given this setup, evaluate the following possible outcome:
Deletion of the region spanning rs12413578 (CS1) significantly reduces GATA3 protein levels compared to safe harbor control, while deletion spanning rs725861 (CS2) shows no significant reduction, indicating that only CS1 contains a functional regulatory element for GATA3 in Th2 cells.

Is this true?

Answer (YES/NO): NO